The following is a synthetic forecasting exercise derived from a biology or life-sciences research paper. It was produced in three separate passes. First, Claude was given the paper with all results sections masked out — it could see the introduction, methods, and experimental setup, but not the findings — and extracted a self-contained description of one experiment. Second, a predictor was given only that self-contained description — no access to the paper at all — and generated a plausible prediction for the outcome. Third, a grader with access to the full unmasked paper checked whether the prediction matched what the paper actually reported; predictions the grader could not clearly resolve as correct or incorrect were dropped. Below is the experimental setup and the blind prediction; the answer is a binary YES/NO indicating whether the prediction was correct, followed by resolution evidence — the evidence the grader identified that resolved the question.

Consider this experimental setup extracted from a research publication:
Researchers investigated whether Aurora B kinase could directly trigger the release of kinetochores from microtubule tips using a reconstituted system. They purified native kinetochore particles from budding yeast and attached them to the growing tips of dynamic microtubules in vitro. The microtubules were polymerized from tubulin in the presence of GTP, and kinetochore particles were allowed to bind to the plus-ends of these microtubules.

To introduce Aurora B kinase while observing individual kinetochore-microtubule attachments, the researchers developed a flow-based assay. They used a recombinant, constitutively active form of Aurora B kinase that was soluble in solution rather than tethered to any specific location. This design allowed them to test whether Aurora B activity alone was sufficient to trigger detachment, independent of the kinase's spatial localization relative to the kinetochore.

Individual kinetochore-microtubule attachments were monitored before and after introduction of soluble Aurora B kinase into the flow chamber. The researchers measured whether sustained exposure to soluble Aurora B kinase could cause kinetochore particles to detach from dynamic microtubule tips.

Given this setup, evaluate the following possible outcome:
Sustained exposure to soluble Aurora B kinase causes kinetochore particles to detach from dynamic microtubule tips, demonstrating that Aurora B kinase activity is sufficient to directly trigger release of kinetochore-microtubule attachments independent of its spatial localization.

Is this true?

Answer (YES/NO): YES